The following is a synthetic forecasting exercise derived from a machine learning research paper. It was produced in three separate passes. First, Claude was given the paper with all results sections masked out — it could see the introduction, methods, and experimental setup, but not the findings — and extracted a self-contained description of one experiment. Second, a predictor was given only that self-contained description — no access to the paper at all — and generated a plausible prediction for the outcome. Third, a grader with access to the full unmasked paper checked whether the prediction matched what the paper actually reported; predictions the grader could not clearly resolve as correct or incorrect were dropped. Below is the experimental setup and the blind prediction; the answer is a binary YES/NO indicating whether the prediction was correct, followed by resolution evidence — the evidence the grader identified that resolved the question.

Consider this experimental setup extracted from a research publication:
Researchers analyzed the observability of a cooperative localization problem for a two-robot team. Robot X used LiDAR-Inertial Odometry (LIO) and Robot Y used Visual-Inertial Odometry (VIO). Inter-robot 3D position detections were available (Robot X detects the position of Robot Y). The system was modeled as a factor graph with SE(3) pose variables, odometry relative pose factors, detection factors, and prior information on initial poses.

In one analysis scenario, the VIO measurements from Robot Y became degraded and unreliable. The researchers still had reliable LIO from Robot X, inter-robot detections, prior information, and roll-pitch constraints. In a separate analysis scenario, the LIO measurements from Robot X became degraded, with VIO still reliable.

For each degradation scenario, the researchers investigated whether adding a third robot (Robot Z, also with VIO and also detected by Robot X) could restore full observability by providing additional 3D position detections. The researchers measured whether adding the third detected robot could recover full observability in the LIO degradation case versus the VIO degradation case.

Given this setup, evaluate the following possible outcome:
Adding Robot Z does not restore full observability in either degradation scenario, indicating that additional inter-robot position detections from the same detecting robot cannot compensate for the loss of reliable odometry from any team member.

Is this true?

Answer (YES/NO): NO